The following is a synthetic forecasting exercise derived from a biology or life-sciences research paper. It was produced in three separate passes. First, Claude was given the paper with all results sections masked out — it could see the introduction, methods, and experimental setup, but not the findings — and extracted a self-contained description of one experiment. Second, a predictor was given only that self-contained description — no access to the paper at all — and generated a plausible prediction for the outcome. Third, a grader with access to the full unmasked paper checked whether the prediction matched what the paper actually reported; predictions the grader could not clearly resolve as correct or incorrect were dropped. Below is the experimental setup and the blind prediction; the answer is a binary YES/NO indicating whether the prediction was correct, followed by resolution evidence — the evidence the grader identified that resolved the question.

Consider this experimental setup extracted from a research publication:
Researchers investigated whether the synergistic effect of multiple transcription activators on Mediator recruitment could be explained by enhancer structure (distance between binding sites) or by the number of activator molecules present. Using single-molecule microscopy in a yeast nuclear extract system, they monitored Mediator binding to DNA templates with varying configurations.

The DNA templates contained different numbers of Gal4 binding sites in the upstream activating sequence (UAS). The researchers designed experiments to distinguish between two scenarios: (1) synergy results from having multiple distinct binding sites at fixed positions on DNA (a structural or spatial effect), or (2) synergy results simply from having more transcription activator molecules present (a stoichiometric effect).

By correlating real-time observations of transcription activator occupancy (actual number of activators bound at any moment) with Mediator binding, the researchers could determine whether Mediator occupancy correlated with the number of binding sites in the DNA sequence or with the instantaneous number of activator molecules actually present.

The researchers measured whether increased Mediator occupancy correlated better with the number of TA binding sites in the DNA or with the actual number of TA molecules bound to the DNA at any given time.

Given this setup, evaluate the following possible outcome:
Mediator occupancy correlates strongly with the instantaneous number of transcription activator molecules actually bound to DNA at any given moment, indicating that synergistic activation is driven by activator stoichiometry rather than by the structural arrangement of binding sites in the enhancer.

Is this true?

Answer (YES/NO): YES